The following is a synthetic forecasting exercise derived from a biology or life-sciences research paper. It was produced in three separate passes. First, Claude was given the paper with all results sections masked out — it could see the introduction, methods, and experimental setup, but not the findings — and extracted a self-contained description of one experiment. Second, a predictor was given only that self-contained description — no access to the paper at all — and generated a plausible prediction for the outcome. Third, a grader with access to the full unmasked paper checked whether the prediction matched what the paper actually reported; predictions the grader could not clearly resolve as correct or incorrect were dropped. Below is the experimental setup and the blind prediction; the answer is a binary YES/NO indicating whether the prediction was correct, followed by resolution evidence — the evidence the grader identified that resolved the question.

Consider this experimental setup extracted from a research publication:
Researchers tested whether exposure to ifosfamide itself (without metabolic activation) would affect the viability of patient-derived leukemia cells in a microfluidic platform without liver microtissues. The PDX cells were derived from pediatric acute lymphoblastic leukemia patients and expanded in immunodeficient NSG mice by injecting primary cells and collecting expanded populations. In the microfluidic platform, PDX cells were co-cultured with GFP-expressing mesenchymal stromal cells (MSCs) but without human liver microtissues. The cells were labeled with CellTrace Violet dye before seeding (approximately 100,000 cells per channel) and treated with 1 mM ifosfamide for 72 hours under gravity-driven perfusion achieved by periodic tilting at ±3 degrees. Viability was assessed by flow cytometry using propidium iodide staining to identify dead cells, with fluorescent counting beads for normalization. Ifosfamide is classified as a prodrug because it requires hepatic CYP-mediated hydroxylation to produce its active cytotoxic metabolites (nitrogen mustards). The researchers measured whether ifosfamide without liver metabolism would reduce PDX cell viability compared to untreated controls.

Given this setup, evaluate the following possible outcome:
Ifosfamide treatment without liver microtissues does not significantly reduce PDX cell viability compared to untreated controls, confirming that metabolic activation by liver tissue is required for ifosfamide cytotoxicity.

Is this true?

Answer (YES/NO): NO